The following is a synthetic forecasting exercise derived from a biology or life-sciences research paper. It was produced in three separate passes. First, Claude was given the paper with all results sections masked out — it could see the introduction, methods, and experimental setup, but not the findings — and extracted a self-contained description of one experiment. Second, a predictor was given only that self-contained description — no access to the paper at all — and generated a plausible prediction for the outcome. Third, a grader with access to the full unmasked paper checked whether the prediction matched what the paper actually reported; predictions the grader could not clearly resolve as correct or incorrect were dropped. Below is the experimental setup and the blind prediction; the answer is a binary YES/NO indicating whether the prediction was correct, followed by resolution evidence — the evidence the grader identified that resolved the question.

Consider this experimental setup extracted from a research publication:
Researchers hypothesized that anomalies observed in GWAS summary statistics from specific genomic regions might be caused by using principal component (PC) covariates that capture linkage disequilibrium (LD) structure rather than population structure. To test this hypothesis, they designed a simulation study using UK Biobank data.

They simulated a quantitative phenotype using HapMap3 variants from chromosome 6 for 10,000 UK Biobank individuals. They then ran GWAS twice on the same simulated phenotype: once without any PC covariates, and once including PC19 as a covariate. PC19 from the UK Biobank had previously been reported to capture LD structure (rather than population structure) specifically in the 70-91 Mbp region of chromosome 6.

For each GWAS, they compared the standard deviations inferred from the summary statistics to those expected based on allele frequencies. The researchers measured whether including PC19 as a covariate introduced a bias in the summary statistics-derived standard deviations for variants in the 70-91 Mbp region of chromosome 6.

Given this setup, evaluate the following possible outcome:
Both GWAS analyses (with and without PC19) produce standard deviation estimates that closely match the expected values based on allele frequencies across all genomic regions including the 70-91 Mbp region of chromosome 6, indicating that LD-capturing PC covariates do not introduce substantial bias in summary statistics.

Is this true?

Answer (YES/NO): NO